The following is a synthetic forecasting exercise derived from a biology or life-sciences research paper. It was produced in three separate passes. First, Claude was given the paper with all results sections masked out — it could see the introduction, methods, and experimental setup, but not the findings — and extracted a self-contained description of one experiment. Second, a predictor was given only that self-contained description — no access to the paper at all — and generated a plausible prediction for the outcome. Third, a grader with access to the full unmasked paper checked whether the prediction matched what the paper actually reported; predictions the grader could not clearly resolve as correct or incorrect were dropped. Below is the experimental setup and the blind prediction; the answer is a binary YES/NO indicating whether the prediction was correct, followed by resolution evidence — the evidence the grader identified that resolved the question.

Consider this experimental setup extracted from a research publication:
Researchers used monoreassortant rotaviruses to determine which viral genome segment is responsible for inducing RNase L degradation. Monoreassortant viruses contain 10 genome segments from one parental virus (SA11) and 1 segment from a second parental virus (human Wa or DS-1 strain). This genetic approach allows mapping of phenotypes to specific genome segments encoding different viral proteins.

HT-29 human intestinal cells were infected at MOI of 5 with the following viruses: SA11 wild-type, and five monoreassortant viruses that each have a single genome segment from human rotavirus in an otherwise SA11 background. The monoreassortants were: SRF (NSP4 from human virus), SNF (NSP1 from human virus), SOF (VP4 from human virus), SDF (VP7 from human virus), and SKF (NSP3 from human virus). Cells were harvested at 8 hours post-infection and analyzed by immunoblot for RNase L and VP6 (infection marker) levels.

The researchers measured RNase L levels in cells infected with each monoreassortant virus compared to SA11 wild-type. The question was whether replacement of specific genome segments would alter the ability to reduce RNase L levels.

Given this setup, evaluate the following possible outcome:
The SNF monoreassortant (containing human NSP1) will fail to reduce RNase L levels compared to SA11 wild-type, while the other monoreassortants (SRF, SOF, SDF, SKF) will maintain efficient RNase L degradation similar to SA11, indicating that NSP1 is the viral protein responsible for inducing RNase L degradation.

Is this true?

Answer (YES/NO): NO